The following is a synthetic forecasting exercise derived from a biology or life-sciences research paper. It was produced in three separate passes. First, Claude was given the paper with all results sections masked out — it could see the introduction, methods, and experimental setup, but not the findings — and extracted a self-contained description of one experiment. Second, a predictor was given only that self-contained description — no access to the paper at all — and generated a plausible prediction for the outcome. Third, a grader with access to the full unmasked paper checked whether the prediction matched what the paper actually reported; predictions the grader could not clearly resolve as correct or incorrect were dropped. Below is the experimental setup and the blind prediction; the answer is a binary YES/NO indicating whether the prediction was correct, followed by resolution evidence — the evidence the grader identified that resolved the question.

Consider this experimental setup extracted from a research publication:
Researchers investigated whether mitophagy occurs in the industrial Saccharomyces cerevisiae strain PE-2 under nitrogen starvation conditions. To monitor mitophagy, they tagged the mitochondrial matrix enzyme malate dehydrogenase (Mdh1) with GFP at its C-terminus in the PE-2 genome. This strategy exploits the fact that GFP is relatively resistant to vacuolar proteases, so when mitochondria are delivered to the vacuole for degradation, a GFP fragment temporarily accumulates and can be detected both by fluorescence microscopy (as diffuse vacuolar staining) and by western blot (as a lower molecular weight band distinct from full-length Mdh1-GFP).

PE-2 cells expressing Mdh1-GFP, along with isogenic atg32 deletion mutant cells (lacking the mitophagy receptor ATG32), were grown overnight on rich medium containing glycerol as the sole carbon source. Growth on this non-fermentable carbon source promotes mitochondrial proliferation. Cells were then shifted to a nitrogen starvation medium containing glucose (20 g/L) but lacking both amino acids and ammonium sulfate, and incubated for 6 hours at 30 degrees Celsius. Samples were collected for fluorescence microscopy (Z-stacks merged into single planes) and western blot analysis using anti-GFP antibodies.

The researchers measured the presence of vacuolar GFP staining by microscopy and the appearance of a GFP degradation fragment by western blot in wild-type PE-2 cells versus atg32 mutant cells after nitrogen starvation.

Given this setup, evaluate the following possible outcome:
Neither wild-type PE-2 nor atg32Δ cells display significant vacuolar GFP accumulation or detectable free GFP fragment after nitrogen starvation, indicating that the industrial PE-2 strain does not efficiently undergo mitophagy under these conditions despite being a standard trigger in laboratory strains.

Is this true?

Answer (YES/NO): NO